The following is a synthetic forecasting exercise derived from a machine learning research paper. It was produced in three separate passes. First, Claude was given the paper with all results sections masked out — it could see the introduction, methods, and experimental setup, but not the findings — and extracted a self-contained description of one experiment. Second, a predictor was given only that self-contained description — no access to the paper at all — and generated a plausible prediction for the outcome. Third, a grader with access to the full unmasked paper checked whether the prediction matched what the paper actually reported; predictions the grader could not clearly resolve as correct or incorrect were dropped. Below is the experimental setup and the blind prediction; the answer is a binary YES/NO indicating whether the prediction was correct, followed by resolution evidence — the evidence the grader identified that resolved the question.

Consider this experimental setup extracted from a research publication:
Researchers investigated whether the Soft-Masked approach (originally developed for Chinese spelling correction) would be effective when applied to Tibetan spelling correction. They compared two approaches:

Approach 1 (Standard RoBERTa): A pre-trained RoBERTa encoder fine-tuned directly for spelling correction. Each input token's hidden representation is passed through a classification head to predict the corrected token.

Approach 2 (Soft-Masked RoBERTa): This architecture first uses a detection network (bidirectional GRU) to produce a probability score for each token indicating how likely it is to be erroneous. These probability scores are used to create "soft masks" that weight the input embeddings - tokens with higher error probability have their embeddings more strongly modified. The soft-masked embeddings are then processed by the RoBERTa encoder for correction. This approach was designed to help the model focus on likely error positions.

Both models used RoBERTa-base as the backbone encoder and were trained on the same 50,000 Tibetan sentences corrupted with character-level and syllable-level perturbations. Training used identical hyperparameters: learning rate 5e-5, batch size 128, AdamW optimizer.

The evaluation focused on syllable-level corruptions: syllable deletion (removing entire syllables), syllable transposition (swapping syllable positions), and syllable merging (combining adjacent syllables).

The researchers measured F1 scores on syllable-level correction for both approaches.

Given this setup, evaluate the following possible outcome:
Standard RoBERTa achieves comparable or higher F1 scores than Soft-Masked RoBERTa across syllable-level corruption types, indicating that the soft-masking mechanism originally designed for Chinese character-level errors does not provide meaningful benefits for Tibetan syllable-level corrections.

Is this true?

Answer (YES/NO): NO